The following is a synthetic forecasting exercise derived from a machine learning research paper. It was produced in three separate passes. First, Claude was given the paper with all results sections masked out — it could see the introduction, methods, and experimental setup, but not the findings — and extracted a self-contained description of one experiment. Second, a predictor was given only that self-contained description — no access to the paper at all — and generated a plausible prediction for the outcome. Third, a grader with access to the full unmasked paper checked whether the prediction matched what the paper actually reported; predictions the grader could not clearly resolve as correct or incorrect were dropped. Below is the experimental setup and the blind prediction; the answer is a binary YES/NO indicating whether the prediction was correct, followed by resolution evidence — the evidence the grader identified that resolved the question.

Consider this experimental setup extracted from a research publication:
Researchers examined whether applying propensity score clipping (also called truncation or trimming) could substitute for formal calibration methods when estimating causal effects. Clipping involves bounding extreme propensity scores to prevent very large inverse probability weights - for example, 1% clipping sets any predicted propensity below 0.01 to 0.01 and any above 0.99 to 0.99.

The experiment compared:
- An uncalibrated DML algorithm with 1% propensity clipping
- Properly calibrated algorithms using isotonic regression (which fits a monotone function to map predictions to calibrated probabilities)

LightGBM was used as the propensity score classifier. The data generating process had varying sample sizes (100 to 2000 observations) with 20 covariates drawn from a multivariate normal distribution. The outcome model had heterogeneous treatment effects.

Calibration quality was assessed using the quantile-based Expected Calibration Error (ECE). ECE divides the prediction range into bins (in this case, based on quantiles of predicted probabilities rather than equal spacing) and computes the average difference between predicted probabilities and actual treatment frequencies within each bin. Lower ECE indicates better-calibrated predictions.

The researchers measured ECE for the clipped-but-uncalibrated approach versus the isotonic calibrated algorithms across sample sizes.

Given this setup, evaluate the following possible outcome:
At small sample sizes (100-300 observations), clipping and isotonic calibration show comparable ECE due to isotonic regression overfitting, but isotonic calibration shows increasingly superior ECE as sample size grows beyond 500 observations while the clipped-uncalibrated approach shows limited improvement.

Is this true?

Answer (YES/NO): NO